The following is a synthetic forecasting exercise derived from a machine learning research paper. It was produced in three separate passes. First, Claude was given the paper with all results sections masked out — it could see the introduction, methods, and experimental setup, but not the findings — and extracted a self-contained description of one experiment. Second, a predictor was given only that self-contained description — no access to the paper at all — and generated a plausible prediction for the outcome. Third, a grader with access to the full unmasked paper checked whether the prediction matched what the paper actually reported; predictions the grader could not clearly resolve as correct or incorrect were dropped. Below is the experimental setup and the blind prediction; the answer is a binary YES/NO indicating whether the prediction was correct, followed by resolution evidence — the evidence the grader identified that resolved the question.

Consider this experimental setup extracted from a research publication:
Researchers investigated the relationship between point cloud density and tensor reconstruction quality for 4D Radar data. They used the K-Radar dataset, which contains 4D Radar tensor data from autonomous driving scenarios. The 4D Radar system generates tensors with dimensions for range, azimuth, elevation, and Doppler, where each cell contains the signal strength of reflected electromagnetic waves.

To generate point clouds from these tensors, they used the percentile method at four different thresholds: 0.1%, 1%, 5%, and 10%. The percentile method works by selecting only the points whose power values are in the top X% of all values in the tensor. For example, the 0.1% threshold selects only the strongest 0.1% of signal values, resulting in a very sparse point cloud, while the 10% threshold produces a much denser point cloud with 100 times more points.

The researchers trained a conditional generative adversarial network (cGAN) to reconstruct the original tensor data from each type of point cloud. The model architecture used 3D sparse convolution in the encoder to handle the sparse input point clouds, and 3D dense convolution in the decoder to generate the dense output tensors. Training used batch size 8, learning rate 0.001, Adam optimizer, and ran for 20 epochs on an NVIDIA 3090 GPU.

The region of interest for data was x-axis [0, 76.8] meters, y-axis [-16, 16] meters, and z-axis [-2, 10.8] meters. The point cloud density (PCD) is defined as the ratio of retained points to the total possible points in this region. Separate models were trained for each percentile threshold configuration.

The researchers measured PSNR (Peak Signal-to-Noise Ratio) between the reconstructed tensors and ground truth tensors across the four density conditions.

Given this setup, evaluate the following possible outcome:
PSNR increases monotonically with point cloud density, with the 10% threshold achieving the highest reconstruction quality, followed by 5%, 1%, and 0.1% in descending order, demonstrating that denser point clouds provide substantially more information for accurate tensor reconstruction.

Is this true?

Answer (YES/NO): NO